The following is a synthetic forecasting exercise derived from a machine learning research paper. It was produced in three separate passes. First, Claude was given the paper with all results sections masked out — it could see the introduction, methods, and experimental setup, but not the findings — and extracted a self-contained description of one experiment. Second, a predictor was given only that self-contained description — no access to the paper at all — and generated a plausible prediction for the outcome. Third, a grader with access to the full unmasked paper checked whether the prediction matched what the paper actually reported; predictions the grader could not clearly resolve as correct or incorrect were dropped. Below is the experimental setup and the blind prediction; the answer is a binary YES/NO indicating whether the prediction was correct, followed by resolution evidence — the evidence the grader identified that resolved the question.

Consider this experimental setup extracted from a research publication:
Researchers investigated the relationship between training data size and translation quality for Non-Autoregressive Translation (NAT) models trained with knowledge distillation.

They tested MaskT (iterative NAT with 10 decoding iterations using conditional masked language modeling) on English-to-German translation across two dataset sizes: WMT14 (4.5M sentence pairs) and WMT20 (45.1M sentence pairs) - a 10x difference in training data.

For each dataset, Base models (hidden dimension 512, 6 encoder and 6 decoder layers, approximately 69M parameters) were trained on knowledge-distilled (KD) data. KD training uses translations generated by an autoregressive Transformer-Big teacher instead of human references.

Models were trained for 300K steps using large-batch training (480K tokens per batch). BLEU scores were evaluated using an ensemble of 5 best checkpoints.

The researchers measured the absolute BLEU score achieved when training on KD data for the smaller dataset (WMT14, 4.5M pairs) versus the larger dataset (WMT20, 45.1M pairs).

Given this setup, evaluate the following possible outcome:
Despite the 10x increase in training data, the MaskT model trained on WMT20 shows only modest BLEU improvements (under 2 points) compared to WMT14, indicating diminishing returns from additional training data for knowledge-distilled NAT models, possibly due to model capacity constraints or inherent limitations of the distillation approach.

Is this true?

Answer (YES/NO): NO